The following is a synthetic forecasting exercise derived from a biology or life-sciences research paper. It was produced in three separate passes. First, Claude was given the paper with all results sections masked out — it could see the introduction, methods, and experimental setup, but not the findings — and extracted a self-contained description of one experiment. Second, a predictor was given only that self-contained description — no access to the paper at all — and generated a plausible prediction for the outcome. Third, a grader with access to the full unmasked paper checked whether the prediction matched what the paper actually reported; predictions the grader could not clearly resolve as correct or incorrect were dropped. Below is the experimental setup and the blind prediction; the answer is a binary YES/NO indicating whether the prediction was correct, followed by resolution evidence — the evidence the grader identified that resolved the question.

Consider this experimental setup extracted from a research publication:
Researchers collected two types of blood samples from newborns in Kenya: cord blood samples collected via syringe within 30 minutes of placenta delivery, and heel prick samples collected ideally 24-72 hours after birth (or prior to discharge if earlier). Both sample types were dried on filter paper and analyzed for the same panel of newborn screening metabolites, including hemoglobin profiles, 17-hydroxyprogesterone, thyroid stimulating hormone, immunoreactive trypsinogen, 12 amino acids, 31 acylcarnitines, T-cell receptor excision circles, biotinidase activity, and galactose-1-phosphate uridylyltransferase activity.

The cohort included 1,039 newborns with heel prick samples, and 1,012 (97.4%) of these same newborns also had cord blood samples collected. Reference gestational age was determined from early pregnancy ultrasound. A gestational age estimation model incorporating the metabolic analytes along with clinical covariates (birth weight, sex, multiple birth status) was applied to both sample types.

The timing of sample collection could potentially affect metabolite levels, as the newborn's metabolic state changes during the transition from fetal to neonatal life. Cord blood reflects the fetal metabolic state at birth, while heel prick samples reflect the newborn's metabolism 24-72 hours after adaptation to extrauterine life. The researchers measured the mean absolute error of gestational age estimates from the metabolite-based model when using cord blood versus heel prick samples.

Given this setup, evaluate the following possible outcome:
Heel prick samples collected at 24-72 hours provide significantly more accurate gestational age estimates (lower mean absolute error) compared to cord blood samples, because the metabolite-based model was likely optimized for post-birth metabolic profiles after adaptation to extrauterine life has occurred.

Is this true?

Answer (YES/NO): NO